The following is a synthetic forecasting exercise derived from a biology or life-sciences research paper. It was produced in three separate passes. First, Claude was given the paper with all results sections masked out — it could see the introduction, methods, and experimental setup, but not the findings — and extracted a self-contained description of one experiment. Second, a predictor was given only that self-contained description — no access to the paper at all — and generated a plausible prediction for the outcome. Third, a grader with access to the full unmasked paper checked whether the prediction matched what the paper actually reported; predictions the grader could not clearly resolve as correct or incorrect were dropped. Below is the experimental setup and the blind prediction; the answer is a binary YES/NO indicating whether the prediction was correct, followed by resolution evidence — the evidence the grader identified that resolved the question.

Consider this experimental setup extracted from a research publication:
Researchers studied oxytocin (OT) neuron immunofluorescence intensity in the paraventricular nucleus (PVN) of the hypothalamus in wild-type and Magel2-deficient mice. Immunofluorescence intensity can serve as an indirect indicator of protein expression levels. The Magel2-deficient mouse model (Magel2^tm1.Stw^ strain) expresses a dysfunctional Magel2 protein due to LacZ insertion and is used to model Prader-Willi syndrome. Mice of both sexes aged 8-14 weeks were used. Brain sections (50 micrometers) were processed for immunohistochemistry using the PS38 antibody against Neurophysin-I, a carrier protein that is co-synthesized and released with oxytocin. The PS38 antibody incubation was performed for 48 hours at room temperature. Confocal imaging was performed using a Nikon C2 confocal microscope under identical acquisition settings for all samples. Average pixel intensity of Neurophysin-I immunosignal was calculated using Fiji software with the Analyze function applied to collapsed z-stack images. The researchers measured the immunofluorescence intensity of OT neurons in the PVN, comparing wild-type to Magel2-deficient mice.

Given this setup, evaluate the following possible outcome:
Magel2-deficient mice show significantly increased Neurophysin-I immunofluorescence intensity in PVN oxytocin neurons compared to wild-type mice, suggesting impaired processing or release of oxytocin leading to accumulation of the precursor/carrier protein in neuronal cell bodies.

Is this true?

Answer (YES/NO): NO